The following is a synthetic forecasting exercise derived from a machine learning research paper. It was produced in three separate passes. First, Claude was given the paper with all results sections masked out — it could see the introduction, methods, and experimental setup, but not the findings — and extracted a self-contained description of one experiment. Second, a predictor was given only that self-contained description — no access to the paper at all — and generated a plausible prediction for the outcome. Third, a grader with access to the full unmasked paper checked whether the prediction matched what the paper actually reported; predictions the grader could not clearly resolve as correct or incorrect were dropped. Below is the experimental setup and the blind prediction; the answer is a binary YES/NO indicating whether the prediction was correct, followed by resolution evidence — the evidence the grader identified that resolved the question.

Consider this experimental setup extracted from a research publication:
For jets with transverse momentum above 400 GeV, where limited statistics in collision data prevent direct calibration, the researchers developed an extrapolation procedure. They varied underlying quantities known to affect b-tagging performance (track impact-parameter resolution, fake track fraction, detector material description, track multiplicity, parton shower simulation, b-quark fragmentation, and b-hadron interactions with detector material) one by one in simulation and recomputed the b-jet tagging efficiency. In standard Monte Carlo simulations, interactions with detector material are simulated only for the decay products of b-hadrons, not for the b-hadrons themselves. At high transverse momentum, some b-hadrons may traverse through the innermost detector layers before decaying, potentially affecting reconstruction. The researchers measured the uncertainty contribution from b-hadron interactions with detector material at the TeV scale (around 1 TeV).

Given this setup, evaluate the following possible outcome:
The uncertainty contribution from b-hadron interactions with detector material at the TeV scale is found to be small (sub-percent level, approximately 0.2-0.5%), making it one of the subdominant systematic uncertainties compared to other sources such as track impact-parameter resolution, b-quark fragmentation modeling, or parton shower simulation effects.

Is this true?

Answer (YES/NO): NO